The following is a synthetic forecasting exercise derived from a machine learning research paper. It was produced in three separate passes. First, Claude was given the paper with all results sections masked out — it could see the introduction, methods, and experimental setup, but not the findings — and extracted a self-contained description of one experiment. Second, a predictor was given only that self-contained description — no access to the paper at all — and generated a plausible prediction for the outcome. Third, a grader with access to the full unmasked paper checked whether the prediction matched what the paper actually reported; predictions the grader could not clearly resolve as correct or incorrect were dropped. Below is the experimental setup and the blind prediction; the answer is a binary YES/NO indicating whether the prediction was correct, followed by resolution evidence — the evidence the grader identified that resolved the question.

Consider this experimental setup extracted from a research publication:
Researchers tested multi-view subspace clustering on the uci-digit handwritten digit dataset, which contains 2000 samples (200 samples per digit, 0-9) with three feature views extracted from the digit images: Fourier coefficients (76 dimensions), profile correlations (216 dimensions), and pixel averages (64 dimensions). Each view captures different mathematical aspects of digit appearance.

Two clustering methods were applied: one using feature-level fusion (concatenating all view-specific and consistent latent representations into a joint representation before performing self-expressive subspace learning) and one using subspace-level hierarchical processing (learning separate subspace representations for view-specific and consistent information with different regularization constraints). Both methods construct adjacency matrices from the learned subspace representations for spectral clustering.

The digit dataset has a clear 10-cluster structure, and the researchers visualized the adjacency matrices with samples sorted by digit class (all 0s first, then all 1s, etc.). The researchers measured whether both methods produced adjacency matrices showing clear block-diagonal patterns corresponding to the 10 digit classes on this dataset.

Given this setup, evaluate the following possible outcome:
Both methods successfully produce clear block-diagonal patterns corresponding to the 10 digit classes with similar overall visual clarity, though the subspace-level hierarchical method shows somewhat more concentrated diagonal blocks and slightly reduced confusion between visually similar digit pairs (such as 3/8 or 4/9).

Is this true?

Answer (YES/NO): NO